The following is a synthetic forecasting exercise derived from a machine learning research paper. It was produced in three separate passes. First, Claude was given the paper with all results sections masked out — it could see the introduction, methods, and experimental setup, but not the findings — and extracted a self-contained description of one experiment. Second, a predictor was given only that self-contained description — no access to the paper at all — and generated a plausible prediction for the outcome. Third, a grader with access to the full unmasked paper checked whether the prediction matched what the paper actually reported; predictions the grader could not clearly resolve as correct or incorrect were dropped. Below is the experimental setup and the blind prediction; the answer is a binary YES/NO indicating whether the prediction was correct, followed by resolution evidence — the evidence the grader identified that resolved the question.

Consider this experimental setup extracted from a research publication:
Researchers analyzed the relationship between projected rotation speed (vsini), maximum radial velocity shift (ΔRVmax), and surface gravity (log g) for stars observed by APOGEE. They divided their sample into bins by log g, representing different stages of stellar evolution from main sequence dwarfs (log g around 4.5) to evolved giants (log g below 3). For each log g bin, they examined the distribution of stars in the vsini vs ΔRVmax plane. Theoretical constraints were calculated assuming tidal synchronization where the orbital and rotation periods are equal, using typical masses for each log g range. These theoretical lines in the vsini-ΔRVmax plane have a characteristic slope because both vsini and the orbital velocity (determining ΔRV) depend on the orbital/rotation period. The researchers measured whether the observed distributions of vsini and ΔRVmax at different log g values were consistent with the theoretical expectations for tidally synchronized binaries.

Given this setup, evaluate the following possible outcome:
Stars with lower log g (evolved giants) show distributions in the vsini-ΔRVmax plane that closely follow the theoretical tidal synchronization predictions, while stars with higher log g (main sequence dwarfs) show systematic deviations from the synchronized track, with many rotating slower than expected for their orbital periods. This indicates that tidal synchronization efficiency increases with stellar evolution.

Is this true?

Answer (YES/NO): NO